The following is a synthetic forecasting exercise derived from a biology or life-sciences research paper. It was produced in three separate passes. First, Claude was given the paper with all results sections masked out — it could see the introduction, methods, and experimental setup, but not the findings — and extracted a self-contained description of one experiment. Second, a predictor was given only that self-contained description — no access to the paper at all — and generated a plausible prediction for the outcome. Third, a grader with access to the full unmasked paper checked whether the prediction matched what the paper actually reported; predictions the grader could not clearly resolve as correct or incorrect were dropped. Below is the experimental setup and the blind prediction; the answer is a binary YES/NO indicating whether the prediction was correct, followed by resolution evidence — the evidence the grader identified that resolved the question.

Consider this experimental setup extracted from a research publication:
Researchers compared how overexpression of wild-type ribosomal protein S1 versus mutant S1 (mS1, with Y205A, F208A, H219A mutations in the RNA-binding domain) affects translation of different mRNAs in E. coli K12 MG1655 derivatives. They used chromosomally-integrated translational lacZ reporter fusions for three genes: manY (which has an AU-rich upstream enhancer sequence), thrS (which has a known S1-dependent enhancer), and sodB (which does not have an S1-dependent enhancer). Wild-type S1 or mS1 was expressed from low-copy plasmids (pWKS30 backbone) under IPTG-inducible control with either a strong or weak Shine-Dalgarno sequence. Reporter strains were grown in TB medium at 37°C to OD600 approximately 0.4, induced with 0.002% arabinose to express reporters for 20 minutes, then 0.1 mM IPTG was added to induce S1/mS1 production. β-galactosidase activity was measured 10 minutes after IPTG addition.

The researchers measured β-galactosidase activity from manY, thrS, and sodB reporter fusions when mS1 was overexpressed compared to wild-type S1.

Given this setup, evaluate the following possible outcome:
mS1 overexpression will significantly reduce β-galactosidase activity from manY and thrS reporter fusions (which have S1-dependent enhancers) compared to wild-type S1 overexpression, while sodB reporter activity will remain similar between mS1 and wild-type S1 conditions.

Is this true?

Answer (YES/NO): YES